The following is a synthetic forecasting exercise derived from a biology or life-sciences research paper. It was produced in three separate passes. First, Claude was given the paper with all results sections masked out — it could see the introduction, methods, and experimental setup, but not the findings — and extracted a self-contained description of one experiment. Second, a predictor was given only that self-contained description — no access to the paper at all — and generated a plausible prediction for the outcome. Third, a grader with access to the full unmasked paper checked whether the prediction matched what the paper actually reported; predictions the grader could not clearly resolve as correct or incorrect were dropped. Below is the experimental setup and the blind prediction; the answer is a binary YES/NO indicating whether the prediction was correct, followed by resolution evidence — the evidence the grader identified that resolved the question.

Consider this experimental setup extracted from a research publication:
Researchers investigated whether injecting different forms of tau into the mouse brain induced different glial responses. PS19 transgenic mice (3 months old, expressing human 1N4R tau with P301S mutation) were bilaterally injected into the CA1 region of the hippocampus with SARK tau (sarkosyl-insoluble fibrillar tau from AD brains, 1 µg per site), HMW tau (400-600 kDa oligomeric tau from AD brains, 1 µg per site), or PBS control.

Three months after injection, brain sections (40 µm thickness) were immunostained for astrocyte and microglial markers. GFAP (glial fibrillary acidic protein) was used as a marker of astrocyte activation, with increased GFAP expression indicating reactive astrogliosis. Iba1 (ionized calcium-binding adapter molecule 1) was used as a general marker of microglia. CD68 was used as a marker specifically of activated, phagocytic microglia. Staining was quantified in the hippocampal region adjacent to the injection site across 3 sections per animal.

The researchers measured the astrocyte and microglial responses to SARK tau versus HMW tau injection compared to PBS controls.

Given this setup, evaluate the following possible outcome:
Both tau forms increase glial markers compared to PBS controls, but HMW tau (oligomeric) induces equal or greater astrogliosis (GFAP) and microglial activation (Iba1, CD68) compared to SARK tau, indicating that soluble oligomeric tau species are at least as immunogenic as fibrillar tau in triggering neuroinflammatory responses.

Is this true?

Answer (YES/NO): NO